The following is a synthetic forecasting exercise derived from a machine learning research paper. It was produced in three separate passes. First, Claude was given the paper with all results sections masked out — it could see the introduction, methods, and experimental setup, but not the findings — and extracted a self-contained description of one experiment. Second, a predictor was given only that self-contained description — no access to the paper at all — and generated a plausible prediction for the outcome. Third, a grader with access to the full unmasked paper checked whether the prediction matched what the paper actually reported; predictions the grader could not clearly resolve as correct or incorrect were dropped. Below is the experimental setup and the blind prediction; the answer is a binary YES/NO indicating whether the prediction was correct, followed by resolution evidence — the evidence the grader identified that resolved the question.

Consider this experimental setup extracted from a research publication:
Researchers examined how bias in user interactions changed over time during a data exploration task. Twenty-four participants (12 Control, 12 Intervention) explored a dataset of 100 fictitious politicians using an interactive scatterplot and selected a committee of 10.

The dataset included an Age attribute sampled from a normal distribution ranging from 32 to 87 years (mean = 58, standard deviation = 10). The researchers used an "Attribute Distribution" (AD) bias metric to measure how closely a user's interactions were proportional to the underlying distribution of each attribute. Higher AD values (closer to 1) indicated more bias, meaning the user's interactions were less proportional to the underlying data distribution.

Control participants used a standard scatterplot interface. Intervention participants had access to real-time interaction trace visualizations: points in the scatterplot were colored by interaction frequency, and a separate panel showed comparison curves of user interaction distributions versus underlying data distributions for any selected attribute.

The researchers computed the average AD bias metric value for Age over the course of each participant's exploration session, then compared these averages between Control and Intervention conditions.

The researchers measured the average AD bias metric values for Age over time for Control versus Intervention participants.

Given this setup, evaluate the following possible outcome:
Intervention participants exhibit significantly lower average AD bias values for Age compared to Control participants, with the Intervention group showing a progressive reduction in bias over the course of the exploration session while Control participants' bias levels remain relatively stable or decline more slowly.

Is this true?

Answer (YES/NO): NO